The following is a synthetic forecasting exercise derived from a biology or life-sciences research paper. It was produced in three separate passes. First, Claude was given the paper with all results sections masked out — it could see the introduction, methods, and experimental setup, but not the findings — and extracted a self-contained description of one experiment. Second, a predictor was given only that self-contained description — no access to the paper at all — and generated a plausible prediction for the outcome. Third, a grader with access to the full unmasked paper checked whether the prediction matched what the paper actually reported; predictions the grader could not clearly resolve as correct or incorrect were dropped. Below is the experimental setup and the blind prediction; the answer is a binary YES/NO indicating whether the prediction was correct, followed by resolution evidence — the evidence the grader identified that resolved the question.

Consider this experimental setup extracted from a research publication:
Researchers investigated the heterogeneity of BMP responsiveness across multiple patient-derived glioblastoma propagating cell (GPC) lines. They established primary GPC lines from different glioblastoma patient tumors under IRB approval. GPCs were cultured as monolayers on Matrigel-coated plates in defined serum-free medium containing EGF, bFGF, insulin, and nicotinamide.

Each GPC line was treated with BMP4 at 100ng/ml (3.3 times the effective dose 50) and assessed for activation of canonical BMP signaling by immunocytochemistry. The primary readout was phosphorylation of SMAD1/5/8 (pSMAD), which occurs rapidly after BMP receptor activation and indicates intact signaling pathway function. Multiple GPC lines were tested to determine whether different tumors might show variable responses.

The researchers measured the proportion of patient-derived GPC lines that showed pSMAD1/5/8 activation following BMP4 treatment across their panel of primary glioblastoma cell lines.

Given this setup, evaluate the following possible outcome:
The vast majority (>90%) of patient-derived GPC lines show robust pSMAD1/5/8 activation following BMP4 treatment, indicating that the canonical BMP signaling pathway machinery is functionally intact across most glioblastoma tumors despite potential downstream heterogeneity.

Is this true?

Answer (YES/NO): NO